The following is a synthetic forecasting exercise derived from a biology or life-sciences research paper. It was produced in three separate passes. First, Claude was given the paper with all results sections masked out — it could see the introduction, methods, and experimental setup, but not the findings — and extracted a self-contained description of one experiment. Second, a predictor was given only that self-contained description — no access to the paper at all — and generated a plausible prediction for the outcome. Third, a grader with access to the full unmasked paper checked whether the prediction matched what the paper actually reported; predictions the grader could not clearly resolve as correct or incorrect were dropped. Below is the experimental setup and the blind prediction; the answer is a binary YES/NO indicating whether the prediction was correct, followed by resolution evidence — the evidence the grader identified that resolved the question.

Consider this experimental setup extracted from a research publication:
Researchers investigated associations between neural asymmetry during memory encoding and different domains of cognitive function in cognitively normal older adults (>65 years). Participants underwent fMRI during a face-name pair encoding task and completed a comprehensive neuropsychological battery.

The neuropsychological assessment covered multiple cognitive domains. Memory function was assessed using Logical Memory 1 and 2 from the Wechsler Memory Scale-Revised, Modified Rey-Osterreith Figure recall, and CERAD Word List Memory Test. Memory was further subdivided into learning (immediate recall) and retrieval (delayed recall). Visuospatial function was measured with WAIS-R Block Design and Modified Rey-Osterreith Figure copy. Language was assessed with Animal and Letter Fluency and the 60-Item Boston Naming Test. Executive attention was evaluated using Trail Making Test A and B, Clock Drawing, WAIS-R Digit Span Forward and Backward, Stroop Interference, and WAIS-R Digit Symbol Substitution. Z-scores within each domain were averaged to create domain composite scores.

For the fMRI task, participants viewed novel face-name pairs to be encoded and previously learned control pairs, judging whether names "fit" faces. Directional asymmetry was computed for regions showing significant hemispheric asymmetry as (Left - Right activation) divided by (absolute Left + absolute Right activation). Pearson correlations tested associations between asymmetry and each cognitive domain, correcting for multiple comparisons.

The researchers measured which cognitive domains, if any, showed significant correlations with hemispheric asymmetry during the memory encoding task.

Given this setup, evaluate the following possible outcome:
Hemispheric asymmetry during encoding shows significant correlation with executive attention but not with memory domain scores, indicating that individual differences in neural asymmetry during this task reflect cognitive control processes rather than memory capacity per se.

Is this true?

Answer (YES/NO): NO